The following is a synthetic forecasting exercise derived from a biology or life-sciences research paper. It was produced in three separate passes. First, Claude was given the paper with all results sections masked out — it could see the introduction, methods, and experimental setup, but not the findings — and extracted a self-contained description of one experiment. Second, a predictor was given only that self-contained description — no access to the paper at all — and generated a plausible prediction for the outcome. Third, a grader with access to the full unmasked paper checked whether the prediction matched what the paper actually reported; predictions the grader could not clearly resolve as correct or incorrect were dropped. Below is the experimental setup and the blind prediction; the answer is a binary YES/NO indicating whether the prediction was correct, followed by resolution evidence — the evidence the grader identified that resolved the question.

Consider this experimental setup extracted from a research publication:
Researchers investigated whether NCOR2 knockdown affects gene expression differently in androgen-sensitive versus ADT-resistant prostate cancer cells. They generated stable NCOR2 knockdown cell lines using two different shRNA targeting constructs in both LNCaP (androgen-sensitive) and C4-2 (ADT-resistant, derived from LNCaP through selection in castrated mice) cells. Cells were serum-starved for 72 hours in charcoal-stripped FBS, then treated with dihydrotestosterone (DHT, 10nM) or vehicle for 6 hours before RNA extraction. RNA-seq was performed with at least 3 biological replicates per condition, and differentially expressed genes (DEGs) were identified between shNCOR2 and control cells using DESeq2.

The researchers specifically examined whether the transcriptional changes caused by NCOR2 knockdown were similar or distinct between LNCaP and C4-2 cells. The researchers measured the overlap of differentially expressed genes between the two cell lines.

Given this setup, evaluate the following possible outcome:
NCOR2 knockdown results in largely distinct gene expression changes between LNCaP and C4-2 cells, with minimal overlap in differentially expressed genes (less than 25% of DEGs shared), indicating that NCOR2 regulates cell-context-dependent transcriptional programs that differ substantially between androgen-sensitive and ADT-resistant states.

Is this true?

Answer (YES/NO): YES